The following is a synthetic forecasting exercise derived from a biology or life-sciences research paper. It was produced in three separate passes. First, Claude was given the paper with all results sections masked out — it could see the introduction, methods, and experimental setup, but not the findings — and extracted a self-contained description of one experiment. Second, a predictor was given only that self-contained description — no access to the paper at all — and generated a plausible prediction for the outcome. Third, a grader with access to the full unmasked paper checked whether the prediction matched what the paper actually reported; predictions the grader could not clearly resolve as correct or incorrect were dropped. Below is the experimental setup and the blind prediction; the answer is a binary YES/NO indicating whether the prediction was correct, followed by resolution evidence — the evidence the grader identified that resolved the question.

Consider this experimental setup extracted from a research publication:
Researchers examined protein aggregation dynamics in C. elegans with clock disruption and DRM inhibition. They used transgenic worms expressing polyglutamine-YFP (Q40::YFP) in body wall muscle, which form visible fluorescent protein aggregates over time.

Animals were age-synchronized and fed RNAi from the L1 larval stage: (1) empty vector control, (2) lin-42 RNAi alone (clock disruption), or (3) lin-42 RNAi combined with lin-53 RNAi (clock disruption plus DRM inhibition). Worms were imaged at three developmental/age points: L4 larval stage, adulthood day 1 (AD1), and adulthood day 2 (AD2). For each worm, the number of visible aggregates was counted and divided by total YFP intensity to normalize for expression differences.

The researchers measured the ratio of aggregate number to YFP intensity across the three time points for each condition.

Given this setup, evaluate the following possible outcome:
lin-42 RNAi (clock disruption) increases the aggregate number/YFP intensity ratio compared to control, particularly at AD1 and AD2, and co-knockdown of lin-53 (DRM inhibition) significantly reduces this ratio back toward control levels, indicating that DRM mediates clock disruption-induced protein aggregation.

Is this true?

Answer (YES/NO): YES